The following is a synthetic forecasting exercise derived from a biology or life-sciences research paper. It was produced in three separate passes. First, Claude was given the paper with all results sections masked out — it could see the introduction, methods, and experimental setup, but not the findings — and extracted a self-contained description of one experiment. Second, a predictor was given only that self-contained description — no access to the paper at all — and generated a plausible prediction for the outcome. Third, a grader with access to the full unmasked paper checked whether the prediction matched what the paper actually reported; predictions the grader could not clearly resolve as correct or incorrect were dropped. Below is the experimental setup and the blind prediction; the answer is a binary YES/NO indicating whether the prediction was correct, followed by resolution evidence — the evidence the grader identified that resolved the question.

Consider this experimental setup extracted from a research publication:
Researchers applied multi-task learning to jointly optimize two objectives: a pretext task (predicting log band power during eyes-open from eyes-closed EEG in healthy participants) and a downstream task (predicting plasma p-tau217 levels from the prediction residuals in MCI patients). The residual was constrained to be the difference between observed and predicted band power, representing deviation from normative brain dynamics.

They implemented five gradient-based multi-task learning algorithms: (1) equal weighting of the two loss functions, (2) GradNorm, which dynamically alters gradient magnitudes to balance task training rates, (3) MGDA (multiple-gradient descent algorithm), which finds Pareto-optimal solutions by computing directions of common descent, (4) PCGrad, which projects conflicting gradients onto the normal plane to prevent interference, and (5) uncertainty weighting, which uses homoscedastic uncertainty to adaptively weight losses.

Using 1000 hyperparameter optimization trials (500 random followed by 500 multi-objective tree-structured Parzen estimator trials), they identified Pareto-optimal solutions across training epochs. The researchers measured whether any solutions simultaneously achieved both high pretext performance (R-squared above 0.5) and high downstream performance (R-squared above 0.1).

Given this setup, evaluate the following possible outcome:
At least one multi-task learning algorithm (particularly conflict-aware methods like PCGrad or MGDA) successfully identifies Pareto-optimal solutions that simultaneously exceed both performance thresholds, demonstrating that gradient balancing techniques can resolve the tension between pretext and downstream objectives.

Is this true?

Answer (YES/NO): NO